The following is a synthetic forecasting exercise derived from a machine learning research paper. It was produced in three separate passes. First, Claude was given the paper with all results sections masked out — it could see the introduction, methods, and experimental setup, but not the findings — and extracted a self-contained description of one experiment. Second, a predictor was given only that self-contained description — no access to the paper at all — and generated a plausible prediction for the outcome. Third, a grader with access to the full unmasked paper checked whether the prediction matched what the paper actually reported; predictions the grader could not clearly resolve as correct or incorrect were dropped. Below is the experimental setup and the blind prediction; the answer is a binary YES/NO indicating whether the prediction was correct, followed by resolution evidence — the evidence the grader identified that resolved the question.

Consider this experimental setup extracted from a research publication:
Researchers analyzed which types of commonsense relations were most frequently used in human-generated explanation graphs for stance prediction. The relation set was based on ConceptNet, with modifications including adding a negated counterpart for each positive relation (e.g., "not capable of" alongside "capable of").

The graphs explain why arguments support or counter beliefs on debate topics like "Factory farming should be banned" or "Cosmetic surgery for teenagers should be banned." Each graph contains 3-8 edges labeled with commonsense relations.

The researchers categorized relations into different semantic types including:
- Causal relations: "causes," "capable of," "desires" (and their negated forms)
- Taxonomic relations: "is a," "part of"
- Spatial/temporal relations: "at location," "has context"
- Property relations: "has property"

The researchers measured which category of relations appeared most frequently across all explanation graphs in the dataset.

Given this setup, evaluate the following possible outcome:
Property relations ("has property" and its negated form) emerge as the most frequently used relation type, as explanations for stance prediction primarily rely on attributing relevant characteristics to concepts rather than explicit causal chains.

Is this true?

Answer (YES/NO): NO